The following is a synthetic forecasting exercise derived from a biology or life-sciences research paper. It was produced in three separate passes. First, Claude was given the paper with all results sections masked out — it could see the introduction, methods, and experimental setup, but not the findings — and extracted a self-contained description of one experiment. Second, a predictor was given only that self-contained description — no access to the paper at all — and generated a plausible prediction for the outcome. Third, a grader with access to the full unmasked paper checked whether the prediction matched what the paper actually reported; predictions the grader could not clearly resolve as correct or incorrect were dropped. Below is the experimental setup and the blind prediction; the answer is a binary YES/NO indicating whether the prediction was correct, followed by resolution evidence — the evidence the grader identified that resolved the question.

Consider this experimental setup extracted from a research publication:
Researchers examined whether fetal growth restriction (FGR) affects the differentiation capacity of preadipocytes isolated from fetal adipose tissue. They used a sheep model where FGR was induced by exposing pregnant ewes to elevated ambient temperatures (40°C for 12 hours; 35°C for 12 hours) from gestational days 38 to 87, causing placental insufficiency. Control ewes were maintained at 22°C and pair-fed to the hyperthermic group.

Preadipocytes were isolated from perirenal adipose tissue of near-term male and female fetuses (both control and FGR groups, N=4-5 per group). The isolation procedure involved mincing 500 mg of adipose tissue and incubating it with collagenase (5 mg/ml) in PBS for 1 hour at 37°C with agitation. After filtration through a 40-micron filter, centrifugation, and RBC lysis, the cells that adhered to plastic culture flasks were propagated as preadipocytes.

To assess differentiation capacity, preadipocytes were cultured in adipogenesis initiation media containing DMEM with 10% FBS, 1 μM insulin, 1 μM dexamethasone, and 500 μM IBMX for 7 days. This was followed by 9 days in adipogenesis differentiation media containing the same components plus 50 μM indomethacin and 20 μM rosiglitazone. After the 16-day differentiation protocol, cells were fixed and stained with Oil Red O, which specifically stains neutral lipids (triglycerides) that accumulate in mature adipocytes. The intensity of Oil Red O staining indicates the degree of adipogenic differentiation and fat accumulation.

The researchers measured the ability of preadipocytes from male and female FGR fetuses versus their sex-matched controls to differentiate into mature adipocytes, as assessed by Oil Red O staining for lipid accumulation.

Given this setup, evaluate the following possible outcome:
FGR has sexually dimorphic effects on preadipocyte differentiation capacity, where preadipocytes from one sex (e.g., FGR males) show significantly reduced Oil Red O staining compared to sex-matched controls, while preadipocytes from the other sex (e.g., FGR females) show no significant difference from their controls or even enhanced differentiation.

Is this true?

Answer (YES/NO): YES